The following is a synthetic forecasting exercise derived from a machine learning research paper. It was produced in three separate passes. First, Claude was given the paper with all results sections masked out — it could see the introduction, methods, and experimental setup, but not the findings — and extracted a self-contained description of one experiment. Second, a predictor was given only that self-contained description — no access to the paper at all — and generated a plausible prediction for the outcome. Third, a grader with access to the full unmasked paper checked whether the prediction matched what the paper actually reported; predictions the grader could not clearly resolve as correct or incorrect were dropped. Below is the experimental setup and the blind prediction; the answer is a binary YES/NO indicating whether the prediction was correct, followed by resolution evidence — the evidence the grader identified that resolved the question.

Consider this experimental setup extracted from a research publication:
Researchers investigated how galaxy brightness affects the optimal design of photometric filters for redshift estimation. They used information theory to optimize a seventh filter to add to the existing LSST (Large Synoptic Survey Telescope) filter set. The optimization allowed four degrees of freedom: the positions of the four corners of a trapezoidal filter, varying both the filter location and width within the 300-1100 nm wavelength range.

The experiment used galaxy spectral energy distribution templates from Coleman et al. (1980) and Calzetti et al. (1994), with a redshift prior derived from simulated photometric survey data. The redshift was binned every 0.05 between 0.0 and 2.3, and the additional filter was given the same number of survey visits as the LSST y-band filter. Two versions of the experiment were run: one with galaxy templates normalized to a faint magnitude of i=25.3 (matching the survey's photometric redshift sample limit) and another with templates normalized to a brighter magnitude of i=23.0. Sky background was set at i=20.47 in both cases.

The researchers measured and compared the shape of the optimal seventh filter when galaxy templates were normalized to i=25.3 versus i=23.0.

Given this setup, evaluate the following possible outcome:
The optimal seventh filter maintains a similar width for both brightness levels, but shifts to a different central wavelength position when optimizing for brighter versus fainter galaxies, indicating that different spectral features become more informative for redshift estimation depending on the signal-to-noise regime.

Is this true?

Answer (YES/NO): NO